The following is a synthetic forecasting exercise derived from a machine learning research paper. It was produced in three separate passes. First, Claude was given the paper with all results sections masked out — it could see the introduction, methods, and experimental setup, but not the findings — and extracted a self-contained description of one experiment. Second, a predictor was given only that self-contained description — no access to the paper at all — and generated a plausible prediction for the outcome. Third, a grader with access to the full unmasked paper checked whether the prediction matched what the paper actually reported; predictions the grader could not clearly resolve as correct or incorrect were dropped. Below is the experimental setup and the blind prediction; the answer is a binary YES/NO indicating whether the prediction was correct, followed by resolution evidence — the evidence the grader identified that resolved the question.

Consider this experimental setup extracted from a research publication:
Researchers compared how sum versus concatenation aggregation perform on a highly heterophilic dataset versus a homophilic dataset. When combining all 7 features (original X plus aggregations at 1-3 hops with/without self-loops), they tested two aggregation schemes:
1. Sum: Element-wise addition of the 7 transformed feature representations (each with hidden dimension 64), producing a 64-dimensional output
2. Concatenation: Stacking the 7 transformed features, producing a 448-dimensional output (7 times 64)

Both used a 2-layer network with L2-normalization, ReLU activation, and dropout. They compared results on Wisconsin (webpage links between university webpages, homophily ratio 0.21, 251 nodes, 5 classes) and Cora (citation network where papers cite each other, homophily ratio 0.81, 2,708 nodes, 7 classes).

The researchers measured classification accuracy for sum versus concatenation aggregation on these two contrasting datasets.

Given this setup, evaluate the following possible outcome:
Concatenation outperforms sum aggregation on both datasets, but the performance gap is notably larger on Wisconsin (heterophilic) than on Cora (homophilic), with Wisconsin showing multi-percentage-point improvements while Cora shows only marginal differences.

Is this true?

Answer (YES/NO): YES